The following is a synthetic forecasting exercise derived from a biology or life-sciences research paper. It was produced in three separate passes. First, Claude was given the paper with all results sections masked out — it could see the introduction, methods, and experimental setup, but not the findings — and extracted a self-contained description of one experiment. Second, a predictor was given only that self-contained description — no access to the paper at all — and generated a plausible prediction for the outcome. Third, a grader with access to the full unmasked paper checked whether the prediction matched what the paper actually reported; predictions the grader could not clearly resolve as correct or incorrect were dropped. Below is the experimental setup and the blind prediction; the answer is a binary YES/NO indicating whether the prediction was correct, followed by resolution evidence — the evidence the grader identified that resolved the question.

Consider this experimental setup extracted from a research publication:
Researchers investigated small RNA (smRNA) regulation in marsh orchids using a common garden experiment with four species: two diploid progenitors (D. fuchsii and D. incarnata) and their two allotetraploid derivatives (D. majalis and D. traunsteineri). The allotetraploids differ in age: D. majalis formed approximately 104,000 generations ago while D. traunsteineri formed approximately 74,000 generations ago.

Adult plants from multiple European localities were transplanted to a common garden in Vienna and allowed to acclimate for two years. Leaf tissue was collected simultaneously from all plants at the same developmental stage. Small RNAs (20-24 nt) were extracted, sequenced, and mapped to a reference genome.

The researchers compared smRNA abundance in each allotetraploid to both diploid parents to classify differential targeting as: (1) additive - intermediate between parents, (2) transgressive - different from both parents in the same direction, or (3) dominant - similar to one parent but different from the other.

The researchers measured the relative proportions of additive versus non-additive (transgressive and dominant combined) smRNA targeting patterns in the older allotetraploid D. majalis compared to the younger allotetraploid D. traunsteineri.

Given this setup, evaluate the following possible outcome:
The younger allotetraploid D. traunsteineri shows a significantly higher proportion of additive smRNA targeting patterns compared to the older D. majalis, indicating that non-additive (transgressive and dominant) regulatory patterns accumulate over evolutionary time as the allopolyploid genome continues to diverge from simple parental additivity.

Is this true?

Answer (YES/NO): NO